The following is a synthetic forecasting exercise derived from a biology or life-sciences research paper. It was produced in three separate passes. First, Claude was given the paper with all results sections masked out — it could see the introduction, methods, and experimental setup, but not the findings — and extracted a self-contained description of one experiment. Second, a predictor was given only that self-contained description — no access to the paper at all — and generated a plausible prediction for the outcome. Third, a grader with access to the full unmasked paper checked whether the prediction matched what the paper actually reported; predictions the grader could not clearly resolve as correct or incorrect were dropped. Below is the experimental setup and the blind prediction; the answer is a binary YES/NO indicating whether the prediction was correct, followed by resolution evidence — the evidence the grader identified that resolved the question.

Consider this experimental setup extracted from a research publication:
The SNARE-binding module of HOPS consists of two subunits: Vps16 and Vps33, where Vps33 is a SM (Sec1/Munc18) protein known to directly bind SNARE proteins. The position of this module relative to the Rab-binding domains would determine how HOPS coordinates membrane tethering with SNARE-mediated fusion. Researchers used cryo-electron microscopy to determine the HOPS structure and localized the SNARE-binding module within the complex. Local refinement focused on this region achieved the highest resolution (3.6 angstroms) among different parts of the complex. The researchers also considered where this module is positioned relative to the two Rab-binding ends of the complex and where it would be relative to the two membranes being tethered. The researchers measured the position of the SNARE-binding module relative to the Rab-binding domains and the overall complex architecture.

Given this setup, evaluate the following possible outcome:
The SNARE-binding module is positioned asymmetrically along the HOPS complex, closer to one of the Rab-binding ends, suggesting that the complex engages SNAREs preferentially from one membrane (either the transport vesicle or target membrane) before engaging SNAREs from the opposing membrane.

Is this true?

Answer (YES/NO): NO